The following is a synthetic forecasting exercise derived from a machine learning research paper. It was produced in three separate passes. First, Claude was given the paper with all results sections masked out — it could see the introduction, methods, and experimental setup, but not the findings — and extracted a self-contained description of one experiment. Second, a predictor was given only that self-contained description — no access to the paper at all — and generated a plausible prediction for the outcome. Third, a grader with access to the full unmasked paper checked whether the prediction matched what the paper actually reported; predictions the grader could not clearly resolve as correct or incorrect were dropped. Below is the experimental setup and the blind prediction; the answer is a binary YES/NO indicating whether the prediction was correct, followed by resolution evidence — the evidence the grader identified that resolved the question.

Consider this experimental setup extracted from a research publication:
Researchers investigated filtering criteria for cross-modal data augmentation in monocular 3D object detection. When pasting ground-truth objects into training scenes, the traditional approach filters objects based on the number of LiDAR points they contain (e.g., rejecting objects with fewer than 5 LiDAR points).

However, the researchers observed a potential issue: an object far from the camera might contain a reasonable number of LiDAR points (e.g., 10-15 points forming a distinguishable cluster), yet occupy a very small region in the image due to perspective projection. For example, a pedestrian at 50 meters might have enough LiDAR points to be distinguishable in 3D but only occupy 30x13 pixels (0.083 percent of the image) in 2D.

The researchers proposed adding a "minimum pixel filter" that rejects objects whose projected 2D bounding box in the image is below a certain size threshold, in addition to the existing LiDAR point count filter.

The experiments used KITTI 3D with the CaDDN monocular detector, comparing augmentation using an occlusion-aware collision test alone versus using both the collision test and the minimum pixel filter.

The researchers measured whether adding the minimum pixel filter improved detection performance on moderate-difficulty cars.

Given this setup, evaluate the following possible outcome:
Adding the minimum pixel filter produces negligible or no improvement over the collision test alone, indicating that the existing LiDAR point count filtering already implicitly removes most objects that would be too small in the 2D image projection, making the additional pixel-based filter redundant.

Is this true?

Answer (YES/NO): NO